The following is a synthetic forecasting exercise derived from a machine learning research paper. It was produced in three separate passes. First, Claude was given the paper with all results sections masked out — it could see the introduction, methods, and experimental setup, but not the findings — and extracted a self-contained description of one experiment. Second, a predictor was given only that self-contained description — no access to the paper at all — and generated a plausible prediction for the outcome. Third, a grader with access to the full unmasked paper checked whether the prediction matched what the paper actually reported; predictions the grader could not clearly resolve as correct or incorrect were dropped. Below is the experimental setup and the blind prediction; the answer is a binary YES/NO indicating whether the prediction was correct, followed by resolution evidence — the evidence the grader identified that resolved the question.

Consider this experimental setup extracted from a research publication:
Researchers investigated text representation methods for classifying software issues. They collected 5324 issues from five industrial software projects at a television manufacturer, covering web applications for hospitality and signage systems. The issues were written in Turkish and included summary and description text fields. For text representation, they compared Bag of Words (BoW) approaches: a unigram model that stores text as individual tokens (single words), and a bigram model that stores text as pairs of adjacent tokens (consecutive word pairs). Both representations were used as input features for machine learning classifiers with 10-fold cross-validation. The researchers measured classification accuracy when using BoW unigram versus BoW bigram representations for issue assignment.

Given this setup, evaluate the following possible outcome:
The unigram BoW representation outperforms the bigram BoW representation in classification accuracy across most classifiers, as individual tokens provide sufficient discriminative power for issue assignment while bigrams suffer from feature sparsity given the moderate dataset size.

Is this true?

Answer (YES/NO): YES